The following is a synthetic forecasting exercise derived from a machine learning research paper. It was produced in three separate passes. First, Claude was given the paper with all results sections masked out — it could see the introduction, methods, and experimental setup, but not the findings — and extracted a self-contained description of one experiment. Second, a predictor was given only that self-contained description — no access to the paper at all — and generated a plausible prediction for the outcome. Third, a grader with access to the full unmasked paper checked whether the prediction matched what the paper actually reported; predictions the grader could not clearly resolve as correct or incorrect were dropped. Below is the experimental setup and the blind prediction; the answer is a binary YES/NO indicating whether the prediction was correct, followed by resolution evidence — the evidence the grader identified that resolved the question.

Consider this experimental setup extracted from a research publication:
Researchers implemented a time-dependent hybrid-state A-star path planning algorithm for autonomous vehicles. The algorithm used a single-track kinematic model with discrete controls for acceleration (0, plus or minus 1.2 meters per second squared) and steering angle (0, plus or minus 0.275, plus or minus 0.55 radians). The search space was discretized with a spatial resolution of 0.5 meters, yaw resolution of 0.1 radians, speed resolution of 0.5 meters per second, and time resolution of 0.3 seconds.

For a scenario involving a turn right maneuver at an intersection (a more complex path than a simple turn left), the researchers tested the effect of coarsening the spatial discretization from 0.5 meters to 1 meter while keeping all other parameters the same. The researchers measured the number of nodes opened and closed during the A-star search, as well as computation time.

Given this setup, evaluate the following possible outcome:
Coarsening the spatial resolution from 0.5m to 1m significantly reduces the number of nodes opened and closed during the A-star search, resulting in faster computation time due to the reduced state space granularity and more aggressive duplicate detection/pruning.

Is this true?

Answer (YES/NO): YES